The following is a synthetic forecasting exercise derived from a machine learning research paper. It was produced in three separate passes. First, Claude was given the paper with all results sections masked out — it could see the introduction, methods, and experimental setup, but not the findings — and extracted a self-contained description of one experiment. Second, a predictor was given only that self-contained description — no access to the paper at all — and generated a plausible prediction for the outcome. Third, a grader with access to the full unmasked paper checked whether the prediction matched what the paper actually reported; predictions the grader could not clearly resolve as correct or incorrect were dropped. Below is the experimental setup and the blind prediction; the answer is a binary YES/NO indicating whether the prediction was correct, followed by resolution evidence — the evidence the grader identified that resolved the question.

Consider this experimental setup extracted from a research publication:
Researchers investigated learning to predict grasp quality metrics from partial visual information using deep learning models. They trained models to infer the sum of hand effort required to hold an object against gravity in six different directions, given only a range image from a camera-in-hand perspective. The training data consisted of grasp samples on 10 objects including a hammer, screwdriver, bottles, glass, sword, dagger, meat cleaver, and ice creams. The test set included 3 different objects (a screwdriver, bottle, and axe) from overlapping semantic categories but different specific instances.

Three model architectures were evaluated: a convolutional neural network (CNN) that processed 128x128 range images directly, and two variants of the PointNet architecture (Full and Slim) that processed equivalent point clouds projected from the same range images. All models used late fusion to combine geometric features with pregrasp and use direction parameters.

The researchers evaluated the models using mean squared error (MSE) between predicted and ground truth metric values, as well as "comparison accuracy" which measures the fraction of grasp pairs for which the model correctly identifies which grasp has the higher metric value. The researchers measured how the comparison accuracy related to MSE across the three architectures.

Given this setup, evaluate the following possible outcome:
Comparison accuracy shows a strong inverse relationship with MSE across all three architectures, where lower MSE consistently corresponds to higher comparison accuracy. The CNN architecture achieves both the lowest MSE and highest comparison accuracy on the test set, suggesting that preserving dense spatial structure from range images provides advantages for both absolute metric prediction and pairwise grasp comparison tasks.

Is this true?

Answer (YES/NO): NO